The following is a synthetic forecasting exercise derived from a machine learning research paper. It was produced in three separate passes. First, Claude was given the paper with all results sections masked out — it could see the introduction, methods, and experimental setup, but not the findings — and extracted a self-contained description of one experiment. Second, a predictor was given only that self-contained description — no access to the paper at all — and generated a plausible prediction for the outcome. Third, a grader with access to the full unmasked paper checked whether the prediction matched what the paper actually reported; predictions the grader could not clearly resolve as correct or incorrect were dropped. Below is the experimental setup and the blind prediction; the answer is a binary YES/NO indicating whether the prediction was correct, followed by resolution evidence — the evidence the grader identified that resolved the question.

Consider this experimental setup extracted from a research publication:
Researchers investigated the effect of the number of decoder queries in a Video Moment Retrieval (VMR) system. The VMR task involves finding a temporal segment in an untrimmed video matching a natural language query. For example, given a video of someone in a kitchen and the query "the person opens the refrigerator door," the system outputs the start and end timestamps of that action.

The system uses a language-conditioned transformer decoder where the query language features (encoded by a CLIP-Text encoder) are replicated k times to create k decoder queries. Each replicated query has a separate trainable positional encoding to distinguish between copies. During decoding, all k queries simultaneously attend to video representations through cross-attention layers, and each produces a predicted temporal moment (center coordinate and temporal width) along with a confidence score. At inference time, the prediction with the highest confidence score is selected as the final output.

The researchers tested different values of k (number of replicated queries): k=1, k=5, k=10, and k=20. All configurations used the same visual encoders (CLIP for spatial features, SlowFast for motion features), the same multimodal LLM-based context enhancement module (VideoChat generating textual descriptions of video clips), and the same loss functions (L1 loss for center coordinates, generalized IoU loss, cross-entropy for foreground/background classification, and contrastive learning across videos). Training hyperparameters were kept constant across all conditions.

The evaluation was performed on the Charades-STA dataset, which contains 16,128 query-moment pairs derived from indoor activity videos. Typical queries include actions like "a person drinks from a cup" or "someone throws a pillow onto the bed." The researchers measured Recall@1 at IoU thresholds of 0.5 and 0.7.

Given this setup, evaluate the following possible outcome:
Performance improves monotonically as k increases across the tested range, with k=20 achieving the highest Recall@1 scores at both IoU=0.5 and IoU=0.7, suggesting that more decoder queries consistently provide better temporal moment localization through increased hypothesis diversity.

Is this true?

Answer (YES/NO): NO